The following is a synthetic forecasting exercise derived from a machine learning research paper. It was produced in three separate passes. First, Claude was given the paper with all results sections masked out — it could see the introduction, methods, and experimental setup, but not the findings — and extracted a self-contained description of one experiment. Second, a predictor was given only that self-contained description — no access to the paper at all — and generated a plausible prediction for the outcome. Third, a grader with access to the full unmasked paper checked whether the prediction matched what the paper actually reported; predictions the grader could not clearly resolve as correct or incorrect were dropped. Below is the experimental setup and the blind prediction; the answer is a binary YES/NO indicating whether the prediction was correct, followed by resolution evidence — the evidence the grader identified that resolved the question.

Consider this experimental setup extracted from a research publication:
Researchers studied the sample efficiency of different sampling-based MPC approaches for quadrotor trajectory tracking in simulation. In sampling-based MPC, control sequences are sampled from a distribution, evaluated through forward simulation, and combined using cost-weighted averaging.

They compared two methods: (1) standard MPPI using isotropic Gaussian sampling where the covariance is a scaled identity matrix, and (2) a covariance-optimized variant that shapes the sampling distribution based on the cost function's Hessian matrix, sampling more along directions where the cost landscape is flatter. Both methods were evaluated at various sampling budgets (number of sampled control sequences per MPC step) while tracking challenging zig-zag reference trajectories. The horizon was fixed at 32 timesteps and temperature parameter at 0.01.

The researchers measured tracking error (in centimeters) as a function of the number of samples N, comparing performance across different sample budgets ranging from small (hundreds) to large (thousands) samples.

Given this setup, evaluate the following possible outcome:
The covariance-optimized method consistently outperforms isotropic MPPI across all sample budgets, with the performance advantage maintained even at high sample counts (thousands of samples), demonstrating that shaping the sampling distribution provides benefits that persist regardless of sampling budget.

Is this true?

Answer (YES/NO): YES